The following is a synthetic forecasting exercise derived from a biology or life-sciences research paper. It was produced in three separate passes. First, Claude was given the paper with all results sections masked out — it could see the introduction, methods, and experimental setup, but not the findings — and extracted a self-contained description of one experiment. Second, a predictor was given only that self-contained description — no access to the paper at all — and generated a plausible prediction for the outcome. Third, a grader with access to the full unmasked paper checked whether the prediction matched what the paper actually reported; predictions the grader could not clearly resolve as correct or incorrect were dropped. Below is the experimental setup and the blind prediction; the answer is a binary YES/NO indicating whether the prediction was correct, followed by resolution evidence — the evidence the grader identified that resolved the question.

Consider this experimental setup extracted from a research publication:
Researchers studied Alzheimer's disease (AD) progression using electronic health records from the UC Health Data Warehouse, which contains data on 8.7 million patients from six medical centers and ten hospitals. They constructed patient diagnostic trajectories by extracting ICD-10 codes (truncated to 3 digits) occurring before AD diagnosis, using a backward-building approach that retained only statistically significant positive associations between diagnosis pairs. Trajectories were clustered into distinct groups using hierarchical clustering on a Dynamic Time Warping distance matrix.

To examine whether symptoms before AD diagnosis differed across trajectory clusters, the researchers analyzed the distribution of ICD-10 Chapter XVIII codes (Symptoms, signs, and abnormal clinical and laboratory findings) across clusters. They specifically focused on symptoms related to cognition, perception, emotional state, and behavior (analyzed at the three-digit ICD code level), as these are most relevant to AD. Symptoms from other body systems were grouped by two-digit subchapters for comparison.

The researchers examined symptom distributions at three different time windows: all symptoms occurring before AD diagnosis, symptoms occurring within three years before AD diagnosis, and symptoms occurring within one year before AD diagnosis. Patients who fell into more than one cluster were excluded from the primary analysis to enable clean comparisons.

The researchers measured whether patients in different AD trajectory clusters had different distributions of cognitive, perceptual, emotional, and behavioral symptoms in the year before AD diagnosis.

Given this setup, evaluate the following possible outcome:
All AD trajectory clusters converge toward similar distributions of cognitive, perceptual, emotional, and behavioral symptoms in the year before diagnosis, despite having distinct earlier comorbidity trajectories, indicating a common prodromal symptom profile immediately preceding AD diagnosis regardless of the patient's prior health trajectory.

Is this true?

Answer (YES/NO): NO